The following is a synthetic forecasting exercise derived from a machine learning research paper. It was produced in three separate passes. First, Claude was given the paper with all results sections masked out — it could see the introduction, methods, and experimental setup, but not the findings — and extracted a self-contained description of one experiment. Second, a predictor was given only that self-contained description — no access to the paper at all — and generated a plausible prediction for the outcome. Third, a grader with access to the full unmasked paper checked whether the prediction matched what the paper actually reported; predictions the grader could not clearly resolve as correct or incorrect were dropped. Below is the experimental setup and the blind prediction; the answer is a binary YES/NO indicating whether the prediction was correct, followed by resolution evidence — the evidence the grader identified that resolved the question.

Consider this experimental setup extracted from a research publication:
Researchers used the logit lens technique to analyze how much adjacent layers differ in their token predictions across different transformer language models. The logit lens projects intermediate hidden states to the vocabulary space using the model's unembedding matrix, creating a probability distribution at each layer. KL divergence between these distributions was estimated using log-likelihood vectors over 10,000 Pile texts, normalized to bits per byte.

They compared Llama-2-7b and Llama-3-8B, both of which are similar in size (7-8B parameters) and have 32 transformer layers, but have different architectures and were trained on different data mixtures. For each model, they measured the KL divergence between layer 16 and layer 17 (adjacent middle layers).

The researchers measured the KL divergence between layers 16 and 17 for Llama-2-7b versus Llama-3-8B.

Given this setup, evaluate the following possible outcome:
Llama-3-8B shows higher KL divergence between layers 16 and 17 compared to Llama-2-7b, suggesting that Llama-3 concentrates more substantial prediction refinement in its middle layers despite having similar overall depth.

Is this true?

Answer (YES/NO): YES